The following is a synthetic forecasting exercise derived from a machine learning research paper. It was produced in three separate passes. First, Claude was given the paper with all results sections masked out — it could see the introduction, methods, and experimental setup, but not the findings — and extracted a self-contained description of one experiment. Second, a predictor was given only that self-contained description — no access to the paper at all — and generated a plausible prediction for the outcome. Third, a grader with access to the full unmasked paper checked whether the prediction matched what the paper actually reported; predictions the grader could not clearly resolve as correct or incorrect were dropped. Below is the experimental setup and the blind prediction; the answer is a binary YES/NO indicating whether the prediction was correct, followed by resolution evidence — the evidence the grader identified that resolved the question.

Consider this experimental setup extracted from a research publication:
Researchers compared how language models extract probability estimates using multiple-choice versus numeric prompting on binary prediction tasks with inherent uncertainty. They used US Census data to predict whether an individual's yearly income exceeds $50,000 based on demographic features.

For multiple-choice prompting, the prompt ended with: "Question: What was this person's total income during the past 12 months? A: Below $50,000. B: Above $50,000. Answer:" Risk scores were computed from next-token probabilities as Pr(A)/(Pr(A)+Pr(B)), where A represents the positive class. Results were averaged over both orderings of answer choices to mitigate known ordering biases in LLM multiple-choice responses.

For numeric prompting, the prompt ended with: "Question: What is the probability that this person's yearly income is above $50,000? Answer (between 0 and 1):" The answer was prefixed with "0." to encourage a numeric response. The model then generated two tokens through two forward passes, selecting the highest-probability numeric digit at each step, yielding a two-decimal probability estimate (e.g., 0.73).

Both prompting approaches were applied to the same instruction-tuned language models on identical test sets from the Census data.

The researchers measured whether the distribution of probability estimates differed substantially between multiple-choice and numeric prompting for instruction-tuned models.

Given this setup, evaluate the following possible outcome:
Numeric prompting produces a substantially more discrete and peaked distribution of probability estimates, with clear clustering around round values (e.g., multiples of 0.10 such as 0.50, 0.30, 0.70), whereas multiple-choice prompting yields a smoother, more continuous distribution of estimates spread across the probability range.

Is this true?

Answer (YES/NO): YES